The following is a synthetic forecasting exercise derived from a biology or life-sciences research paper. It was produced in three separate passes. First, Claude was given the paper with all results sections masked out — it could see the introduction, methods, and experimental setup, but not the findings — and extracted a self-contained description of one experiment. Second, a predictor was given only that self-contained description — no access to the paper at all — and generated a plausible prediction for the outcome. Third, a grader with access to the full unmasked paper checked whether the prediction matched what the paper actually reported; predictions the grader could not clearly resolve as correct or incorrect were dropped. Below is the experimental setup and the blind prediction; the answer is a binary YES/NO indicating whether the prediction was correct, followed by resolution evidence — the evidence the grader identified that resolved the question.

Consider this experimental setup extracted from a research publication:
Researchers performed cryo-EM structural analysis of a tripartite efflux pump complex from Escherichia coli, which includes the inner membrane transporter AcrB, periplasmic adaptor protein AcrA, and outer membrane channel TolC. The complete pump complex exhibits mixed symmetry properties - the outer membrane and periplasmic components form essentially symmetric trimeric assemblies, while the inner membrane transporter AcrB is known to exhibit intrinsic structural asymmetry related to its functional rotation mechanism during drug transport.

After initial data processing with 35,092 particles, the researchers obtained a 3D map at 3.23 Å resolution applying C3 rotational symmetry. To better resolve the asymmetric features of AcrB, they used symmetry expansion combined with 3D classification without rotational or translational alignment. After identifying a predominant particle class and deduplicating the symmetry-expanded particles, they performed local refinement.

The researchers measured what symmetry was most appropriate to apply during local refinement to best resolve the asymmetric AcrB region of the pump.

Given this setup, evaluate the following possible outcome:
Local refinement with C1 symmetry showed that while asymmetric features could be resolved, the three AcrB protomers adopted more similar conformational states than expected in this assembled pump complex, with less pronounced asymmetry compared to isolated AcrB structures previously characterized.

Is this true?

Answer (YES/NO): NO